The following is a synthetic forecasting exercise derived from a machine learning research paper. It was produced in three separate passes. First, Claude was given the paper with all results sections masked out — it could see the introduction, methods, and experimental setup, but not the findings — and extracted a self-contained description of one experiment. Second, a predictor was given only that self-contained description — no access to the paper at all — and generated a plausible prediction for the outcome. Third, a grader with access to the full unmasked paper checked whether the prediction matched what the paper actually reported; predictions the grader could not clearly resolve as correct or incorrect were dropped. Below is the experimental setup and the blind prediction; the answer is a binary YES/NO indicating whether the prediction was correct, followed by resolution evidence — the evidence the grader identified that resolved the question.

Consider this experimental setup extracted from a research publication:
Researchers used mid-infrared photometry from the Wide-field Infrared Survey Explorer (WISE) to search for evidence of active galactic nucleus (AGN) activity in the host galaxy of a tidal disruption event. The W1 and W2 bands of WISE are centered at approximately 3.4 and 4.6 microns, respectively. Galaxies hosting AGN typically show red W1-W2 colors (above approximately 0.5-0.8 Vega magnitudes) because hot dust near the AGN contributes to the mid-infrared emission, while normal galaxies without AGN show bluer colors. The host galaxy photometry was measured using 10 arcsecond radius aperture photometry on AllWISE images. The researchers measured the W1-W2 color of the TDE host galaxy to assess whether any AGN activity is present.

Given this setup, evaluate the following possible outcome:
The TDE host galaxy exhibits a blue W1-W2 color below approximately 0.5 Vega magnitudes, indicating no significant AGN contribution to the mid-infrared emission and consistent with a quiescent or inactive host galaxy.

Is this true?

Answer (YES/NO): YES